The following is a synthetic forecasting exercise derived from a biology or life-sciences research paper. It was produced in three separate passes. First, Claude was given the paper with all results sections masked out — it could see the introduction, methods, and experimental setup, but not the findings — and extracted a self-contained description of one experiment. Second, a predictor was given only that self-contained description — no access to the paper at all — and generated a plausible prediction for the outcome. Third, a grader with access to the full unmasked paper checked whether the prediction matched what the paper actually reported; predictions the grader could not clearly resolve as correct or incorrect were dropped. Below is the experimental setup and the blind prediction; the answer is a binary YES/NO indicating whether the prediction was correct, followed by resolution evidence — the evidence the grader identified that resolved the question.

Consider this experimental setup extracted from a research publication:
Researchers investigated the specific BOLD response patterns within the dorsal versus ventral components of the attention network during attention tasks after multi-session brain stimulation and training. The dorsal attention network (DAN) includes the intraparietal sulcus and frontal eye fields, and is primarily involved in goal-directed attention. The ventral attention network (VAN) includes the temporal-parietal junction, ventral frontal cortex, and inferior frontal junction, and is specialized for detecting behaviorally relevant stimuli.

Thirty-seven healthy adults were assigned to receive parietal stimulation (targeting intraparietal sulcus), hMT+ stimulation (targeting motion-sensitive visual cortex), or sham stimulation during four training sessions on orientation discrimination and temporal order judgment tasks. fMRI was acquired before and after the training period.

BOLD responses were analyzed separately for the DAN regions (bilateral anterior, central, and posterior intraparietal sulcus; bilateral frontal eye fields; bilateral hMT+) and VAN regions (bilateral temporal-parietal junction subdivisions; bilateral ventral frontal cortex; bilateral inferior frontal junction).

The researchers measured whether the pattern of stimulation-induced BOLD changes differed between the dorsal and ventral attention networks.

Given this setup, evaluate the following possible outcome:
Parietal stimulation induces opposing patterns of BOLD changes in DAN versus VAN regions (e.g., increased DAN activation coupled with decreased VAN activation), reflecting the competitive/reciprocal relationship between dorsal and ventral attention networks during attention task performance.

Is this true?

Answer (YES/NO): NO